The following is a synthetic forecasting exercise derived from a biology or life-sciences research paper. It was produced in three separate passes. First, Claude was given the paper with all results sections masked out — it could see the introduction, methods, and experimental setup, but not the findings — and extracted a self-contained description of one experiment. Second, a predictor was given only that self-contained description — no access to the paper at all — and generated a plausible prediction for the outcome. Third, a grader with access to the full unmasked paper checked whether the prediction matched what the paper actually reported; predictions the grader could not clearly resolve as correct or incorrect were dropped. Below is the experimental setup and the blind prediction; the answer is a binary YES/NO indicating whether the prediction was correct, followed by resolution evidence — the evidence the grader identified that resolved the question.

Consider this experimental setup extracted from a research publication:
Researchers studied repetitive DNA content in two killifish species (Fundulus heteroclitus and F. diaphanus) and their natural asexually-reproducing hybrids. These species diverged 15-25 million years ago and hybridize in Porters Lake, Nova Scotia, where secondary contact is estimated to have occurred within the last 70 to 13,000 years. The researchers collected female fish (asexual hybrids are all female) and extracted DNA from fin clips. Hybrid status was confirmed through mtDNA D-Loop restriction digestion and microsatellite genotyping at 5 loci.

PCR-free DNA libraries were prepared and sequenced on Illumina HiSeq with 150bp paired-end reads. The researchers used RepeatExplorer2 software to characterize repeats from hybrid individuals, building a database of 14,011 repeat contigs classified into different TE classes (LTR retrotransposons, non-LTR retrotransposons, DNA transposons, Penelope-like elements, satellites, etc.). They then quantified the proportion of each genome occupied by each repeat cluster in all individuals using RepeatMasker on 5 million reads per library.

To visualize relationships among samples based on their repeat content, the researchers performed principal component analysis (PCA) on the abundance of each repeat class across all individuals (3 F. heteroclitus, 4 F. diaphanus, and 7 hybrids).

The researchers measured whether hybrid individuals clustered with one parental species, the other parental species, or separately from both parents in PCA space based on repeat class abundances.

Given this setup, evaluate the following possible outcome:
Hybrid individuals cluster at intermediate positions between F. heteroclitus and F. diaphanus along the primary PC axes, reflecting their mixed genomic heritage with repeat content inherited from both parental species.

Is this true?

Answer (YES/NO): YES